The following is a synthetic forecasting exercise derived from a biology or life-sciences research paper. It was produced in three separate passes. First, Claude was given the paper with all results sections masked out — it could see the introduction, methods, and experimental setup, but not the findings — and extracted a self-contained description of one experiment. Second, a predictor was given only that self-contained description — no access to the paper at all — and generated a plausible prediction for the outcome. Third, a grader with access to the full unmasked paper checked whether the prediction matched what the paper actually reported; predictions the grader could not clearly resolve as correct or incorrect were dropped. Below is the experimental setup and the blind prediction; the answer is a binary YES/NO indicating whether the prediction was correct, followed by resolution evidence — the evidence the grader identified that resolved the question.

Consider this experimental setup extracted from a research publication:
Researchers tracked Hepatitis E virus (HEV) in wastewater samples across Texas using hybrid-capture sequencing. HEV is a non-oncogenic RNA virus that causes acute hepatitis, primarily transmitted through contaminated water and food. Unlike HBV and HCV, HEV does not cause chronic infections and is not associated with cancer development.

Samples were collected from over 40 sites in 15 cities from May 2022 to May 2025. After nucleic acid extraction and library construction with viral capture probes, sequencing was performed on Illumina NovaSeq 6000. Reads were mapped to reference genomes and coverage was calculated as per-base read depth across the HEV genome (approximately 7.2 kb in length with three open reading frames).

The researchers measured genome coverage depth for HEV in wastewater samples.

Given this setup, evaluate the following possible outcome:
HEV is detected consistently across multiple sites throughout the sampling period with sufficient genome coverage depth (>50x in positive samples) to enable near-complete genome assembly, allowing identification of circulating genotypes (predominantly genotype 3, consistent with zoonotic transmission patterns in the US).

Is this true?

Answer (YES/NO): NO